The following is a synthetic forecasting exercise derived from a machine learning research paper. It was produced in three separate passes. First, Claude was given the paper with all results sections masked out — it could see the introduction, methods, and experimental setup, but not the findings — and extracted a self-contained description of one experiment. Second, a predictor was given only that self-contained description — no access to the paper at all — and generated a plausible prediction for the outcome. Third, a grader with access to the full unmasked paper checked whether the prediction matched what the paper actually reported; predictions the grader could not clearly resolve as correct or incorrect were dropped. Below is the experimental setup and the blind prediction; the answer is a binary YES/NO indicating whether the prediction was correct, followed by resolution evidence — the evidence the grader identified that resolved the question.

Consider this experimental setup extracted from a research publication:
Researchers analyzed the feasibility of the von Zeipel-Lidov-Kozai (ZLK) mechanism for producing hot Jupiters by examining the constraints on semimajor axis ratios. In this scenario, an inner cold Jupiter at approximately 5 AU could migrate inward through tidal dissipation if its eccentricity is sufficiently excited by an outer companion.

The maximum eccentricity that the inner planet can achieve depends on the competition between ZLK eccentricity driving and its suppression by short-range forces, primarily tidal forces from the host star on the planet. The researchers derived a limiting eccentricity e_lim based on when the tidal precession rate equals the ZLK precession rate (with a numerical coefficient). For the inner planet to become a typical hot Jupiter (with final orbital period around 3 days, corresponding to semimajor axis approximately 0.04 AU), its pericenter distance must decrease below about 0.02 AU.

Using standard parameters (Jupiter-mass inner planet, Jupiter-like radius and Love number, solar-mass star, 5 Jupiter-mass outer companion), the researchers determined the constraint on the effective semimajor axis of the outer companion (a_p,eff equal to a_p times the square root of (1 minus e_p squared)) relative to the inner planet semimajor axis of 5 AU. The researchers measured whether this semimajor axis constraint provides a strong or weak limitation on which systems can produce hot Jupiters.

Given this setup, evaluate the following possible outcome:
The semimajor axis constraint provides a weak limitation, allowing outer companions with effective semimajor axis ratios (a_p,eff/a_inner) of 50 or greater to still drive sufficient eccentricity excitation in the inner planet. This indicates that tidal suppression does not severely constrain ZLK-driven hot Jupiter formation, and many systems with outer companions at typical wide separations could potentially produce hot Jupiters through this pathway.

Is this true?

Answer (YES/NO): YES